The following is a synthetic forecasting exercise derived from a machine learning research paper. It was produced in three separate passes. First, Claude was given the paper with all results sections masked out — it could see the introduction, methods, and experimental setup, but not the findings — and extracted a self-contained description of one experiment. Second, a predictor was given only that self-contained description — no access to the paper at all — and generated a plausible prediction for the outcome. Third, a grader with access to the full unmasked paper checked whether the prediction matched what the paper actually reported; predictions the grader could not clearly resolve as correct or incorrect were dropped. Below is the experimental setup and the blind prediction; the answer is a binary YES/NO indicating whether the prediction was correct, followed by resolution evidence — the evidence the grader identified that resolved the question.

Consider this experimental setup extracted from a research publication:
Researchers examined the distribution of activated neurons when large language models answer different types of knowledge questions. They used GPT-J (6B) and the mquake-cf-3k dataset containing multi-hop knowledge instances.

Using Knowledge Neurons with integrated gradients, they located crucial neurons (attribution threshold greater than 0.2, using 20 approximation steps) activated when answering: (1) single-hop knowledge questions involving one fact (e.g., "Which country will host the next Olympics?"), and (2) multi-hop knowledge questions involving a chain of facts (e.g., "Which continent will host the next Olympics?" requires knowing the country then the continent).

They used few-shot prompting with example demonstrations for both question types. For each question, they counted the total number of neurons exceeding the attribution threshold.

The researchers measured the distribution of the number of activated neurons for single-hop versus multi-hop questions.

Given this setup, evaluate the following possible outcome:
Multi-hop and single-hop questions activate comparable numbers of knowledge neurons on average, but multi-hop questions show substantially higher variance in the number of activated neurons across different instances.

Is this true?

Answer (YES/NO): NO